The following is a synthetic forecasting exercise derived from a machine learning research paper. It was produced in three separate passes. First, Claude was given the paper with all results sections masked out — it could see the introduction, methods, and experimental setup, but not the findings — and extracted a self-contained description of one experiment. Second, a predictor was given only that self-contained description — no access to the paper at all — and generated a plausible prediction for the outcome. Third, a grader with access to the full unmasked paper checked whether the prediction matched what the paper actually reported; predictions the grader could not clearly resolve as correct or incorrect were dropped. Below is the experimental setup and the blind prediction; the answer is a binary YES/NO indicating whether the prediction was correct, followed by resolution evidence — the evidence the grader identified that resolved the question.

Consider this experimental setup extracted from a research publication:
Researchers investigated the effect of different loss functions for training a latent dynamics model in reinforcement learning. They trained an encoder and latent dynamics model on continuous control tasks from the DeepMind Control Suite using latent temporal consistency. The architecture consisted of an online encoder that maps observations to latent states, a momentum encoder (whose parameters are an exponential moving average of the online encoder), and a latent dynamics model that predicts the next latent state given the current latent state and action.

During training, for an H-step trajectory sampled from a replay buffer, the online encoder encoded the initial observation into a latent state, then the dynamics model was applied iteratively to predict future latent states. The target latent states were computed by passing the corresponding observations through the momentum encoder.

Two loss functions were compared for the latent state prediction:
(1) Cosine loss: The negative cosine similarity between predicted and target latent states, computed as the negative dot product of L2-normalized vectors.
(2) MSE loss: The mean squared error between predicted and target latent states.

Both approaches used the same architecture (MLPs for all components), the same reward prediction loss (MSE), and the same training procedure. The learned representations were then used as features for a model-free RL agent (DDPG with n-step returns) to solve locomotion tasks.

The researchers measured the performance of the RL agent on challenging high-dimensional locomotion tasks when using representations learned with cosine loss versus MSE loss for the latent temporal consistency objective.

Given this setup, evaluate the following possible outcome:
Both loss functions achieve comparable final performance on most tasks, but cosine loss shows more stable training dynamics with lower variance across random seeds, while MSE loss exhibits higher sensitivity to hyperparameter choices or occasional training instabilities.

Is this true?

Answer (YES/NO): NO